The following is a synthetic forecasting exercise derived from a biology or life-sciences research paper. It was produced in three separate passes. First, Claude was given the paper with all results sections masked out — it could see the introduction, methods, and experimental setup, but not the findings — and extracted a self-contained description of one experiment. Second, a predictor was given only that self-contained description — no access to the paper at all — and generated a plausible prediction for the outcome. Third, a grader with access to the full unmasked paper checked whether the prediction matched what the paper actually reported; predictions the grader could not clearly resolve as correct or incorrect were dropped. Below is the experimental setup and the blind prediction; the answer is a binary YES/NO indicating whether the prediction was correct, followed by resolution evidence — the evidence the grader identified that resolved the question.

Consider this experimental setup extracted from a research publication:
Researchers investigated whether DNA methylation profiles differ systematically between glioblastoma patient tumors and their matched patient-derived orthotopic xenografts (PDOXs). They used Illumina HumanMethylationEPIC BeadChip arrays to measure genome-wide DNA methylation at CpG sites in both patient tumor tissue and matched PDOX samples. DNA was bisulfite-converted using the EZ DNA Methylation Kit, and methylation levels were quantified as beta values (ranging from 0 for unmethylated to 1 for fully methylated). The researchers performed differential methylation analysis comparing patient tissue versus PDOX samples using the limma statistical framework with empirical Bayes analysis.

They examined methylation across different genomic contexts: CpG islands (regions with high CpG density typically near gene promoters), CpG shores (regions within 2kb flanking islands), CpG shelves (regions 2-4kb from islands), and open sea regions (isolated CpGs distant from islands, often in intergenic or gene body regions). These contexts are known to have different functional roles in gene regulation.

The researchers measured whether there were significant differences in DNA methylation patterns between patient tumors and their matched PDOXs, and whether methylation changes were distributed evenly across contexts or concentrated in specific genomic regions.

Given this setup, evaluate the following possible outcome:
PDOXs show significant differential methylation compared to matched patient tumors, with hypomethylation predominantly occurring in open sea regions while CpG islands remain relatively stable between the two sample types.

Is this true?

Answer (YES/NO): NO